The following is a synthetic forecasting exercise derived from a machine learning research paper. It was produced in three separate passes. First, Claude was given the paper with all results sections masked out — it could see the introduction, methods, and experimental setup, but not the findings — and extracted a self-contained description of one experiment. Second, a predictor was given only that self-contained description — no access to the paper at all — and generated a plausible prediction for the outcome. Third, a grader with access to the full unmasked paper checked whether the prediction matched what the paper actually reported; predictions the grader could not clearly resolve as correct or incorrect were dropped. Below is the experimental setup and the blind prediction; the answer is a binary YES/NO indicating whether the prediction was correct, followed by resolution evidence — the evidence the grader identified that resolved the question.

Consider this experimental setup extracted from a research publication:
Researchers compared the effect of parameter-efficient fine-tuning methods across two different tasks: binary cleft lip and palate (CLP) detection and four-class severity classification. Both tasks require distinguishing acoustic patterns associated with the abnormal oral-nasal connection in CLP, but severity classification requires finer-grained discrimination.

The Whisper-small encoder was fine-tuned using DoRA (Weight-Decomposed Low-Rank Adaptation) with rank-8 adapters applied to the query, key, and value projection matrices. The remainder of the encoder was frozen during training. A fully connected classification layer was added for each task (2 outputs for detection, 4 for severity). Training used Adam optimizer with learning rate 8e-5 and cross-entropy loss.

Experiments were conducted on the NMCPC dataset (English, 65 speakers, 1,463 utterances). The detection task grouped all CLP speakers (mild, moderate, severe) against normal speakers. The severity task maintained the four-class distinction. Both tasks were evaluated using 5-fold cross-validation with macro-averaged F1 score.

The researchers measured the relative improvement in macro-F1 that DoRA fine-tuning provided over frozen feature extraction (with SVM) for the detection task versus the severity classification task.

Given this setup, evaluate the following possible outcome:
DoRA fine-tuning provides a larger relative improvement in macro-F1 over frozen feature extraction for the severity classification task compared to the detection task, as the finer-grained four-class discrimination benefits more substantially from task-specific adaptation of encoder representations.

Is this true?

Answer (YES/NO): YES